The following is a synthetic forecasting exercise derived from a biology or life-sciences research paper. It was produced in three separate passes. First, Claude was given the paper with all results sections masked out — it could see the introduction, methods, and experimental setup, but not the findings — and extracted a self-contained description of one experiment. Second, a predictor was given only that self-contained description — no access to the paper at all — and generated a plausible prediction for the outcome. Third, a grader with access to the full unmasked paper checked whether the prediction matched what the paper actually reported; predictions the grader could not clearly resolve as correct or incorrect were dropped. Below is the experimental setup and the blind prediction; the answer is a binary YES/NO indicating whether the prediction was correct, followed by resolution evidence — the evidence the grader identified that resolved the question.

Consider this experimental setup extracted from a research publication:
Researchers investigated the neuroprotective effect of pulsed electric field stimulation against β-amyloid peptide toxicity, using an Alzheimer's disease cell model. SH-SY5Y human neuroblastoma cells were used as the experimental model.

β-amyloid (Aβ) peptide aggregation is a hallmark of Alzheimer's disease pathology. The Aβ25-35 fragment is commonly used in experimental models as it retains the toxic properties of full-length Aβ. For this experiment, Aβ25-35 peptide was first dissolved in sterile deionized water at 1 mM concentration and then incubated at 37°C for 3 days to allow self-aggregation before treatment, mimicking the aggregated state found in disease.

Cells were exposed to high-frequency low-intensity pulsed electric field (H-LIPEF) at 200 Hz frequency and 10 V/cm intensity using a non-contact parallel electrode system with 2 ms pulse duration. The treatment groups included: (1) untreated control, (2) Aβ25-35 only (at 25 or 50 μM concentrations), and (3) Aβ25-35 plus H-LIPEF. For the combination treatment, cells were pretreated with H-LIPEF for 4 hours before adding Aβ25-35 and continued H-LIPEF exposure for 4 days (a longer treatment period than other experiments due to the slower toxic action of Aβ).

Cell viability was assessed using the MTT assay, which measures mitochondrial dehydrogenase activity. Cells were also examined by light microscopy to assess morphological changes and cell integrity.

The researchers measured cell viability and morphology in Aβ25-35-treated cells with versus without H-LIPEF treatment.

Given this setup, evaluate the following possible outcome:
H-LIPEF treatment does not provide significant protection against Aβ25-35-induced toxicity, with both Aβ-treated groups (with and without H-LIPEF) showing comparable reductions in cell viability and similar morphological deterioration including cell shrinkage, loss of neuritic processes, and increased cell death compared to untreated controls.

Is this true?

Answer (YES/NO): NO